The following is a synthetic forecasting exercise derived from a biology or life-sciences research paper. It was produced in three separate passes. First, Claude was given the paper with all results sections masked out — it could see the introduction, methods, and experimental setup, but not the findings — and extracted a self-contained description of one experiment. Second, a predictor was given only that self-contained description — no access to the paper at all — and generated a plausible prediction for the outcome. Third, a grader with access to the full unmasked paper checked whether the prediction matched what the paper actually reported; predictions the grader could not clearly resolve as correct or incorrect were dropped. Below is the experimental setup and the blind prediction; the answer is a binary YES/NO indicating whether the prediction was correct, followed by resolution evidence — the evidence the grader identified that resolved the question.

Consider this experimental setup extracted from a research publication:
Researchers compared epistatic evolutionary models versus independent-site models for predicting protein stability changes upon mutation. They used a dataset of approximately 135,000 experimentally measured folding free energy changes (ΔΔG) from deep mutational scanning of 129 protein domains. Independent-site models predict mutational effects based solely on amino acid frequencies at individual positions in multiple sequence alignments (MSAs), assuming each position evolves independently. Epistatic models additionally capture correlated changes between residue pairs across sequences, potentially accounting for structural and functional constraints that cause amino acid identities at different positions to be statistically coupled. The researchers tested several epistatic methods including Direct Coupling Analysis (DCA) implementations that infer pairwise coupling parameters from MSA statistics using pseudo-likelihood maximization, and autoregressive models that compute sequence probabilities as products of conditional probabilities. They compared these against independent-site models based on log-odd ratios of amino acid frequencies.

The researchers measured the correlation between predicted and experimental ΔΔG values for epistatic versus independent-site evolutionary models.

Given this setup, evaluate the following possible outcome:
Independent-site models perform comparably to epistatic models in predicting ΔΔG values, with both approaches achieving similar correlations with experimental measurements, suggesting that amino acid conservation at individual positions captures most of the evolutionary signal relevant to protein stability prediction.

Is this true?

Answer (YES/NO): YES